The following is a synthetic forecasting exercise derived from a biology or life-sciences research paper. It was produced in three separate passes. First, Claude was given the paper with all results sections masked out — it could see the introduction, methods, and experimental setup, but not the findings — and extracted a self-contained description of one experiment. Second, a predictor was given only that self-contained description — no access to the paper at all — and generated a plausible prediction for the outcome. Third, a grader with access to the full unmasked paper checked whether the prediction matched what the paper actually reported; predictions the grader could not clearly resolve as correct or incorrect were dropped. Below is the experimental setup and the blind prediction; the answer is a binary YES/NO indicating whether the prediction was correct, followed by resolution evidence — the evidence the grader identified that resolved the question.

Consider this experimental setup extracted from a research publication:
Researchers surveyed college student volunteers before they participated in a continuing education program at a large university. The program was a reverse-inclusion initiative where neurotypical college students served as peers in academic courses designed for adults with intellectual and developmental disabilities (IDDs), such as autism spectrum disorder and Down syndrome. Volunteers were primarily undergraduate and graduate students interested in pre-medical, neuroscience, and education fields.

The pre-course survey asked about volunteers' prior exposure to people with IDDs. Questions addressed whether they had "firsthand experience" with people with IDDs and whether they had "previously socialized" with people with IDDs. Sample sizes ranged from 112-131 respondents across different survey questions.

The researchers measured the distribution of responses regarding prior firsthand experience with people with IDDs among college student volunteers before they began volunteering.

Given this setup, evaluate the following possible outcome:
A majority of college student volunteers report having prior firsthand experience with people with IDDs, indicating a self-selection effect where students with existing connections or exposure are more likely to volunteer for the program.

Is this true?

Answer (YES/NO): YES